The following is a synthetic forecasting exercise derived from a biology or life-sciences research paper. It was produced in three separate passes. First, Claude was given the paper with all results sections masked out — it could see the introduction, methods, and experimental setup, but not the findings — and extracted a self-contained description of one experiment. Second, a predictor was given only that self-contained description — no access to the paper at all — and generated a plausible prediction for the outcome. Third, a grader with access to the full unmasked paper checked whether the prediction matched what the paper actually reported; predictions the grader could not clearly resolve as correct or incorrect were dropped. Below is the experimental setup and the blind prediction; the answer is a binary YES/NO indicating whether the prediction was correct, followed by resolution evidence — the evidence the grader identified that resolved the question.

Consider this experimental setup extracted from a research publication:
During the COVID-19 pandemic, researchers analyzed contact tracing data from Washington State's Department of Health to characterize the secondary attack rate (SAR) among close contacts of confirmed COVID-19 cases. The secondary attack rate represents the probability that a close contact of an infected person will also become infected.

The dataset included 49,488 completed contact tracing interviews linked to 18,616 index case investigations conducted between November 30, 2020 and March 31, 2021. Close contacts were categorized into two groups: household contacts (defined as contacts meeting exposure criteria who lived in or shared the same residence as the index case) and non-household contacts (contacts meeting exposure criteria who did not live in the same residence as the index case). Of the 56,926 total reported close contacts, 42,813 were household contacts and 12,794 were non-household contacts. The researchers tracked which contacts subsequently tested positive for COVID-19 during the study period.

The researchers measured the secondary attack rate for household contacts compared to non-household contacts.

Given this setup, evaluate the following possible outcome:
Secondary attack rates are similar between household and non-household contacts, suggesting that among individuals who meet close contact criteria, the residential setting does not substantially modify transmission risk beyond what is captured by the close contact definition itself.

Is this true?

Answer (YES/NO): NO